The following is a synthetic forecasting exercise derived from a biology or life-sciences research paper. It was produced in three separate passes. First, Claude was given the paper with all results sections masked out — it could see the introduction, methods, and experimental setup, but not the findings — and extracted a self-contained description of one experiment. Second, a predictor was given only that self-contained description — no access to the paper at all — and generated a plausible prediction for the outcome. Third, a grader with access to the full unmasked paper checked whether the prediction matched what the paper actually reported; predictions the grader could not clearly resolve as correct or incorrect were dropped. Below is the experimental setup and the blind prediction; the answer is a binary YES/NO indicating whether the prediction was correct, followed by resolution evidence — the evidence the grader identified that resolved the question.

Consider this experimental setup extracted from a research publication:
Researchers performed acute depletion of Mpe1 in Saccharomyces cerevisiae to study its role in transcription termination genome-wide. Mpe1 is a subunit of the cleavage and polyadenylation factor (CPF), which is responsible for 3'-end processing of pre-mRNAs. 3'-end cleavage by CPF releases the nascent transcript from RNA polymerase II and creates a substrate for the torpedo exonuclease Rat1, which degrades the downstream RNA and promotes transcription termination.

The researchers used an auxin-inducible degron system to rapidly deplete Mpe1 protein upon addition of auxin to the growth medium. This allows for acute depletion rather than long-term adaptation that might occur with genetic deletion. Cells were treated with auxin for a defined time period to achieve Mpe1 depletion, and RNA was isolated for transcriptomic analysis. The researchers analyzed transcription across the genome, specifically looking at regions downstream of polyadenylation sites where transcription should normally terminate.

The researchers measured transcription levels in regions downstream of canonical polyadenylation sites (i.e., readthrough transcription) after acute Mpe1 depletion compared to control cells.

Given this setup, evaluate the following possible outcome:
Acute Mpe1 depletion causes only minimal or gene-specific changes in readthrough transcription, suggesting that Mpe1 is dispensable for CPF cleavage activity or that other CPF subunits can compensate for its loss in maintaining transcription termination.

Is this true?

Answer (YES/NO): NO